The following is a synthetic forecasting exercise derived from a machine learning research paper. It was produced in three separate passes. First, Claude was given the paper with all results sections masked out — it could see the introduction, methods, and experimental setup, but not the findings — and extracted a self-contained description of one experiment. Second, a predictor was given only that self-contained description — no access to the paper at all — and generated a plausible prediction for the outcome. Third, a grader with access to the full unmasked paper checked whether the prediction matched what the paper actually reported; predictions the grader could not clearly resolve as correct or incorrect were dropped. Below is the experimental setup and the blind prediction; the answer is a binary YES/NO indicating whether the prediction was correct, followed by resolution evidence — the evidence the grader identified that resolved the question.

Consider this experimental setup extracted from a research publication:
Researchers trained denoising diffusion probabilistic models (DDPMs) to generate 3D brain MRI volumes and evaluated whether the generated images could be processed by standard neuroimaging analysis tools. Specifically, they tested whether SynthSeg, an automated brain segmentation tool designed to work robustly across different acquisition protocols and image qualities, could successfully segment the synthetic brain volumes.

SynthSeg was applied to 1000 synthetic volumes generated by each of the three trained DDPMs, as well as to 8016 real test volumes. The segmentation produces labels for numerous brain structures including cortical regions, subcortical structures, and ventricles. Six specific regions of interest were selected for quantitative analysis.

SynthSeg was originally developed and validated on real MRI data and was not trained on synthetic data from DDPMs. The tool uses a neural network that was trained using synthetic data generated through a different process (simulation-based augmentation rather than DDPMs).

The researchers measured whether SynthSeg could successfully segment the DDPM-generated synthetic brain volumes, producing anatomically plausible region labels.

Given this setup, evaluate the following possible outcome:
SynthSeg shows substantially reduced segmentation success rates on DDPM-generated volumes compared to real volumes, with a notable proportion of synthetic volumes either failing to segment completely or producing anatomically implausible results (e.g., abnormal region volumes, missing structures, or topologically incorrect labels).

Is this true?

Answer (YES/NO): NO